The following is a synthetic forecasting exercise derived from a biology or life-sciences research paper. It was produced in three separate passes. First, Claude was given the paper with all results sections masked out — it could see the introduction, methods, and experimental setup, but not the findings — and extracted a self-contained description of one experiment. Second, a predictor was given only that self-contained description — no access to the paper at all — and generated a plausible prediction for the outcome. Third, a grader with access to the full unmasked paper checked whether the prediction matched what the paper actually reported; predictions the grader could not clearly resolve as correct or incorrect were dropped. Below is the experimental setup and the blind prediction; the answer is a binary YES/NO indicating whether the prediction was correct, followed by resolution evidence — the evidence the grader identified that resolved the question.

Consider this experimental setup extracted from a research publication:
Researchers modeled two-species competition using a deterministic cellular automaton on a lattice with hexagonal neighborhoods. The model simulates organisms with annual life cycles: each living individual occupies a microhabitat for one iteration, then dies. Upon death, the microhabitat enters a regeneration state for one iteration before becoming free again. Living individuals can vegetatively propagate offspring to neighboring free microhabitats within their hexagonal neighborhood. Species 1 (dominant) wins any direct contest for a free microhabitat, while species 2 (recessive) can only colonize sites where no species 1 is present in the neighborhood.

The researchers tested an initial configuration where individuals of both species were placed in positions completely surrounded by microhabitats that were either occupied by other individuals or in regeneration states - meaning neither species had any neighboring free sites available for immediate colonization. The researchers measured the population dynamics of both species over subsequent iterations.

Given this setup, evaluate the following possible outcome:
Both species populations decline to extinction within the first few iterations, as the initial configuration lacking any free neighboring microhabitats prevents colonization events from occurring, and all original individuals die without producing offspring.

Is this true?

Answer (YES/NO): YES